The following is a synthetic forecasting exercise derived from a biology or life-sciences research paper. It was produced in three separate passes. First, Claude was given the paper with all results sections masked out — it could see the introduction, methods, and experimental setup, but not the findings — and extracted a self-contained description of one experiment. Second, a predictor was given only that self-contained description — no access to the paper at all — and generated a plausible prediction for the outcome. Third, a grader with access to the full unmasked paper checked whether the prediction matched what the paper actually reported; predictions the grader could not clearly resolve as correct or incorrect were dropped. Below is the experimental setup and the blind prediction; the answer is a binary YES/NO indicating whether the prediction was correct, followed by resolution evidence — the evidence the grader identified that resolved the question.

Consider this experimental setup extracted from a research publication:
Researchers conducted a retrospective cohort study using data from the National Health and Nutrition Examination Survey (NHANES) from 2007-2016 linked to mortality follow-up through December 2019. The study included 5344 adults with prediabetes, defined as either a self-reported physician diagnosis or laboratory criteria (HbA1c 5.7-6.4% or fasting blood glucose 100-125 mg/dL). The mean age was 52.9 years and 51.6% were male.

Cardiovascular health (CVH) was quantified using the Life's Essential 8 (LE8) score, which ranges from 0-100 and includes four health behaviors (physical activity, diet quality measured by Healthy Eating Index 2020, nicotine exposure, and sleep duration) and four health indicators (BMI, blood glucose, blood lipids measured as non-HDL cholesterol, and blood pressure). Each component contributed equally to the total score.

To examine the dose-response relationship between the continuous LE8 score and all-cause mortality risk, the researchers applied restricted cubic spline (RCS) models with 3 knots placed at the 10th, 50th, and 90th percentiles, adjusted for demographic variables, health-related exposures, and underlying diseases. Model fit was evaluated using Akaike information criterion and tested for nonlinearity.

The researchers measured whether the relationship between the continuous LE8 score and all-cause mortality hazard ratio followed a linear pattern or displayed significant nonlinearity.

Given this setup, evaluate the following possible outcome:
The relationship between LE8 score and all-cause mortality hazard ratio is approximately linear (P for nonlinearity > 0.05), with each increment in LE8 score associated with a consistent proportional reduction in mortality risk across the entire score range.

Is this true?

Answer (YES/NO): YES